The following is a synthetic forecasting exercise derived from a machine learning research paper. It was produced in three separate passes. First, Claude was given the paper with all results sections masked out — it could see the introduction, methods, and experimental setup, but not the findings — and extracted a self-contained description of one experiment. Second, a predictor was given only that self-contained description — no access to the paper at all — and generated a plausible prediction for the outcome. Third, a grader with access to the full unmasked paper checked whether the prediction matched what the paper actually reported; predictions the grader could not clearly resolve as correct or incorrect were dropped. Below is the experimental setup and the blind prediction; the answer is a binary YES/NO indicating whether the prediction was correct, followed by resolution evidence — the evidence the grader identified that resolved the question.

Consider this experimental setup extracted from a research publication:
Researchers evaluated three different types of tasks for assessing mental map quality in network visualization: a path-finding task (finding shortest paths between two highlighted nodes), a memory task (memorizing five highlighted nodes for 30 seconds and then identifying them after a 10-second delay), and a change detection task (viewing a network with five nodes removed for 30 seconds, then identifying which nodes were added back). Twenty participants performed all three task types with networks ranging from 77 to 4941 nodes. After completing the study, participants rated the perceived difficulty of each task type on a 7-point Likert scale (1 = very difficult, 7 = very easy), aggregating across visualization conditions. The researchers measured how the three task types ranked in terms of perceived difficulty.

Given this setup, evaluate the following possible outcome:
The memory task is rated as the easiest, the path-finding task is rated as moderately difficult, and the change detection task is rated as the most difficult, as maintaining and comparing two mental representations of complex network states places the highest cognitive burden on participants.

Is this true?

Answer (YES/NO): NO